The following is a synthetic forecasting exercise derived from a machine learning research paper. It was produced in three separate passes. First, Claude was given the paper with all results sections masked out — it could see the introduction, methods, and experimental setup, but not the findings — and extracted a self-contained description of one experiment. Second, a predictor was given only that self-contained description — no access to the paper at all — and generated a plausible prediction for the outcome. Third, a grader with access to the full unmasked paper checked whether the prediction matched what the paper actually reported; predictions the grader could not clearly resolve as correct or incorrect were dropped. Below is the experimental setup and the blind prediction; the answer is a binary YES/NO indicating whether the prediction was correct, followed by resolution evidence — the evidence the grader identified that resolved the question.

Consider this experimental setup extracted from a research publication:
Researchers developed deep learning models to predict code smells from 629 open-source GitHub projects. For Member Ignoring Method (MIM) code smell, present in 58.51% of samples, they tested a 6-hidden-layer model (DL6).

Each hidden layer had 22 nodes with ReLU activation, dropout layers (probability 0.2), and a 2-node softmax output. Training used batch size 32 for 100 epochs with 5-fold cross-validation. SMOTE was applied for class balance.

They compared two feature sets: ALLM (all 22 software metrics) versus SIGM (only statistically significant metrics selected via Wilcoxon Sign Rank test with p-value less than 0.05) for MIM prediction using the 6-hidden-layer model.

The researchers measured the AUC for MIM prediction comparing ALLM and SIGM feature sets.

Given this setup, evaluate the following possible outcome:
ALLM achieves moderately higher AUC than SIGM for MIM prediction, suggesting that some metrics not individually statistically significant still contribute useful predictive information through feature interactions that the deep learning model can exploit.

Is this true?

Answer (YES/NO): YES